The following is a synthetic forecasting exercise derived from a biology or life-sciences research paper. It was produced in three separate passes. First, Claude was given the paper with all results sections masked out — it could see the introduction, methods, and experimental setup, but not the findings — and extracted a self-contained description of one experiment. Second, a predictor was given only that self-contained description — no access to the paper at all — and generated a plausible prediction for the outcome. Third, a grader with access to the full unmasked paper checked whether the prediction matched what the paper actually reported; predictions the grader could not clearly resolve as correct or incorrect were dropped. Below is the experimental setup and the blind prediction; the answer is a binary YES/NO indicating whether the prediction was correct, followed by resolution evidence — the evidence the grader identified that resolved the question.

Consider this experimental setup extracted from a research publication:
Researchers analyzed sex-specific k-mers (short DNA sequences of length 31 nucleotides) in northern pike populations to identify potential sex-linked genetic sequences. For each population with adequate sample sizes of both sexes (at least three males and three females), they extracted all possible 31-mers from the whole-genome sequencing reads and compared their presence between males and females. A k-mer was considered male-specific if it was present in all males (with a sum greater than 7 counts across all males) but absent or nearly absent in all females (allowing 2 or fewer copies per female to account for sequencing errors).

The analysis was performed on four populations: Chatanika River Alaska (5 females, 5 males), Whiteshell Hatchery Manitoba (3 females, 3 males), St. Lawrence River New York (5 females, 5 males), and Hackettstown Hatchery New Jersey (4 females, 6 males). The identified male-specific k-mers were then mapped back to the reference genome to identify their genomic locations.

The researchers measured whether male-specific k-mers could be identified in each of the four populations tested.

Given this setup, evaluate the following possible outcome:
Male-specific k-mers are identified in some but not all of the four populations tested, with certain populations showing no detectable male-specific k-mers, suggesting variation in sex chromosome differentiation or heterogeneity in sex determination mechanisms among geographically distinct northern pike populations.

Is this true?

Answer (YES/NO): YES